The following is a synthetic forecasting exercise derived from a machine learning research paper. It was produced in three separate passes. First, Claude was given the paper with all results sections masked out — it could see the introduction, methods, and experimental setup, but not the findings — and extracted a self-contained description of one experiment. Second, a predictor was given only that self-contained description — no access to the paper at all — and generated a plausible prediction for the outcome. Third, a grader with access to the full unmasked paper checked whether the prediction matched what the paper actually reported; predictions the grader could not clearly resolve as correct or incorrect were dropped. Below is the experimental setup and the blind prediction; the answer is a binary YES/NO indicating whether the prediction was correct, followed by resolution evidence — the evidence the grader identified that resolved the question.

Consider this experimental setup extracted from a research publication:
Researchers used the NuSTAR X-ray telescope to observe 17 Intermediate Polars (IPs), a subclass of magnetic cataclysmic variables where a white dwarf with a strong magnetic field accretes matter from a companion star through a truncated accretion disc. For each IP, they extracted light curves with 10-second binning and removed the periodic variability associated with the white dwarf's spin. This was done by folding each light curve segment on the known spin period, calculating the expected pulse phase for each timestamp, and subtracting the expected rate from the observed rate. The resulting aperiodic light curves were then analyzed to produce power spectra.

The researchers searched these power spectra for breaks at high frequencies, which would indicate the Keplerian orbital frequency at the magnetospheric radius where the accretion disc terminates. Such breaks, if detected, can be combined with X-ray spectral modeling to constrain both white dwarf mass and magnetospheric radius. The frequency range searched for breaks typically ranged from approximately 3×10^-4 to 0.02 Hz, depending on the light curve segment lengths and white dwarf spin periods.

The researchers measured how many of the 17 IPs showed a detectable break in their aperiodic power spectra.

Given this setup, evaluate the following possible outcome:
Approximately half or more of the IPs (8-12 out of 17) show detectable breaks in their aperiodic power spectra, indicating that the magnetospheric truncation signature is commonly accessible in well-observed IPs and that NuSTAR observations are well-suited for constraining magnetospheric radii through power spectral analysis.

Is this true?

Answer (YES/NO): NO